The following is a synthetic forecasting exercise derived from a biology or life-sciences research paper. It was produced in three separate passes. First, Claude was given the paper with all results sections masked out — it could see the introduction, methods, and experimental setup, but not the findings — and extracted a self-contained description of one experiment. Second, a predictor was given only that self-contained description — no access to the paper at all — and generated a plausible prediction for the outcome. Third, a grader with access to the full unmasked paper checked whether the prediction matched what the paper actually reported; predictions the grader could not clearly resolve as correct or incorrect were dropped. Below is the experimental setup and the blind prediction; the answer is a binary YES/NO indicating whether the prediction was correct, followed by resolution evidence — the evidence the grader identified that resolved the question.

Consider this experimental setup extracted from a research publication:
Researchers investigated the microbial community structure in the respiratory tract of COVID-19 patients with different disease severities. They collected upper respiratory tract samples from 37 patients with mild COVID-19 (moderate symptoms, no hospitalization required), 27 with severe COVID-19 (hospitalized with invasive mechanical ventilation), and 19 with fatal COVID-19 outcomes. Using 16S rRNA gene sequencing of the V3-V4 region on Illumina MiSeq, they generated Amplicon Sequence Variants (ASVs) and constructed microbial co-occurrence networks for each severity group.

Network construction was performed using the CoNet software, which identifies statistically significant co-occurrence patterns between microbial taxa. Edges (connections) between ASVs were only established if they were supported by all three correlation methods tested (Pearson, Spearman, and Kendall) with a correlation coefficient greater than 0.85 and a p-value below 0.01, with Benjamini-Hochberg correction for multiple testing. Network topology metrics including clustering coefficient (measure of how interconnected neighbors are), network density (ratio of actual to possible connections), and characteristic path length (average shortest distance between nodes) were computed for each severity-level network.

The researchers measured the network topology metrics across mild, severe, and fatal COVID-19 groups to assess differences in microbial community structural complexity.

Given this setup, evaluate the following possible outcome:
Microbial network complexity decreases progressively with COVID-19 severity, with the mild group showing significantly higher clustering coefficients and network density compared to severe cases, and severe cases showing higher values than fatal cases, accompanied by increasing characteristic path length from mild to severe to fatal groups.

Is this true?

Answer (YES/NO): YES